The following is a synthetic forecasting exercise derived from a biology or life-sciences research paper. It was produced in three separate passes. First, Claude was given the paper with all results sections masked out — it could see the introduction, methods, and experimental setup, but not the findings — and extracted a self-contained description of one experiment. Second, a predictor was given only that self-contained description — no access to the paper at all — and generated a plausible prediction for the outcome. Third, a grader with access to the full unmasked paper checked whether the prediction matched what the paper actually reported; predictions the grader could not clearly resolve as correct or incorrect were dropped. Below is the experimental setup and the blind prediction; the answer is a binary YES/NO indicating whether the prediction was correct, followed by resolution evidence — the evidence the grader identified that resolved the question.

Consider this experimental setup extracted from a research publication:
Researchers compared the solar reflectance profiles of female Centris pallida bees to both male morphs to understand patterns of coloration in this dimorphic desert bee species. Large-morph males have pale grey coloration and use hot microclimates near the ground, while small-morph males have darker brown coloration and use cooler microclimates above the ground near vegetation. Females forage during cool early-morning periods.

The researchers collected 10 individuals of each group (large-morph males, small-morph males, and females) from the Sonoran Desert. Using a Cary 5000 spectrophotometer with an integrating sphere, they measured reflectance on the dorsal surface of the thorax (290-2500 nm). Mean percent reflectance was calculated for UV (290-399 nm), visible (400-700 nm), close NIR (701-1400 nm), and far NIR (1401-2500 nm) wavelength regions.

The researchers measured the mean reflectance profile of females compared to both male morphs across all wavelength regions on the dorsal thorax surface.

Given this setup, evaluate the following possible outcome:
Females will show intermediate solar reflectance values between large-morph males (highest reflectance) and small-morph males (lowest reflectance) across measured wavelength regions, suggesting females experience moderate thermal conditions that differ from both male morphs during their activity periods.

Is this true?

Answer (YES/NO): NO